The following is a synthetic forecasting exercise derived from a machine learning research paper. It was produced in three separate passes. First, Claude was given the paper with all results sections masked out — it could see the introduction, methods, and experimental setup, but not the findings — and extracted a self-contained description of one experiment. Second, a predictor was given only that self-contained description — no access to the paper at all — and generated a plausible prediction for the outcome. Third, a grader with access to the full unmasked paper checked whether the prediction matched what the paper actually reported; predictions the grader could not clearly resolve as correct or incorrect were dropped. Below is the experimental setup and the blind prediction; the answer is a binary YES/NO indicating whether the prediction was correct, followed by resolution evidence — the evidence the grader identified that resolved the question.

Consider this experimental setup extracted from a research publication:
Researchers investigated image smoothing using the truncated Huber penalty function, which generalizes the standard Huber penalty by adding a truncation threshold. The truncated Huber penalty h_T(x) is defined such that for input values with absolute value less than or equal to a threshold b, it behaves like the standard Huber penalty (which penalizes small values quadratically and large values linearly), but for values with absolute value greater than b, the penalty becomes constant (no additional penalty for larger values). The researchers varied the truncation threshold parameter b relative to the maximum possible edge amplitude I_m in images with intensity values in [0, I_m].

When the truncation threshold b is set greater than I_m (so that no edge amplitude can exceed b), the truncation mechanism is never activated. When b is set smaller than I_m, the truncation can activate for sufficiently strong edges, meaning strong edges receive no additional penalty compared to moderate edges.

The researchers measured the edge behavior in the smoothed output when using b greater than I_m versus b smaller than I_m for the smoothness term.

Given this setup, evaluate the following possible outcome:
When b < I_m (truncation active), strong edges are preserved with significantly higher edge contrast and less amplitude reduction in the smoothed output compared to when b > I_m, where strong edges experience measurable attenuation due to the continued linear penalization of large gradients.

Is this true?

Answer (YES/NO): NO